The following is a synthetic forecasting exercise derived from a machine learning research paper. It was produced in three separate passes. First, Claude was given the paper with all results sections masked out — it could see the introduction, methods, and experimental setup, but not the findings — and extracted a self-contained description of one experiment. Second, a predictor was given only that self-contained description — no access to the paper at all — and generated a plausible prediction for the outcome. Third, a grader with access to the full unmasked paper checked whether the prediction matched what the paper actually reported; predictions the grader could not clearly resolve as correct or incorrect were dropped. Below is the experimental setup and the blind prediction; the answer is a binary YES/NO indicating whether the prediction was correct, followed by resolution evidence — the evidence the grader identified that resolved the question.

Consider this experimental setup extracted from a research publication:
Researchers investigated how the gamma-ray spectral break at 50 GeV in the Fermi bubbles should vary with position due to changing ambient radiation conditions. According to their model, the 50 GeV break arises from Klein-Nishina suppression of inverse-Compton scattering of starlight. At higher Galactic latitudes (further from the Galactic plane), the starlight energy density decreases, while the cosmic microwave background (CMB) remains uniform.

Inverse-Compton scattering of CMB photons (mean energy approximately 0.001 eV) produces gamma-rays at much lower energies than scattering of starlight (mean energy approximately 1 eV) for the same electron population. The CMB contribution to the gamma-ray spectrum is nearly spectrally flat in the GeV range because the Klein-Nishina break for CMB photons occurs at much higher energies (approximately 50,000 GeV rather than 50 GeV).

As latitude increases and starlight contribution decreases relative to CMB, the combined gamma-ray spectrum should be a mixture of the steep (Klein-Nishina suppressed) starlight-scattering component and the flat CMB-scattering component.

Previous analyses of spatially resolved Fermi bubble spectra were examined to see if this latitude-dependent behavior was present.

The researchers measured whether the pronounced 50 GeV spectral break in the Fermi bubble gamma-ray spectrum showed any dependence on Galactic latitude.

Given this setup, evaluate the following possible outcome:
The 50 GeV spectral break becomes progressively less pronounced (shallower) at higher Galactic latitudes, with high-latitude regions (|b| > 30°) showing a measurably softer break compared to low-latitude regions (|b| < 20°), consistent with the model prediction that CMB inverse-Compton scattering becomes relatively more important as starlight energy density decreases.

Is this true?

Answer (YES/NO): YES